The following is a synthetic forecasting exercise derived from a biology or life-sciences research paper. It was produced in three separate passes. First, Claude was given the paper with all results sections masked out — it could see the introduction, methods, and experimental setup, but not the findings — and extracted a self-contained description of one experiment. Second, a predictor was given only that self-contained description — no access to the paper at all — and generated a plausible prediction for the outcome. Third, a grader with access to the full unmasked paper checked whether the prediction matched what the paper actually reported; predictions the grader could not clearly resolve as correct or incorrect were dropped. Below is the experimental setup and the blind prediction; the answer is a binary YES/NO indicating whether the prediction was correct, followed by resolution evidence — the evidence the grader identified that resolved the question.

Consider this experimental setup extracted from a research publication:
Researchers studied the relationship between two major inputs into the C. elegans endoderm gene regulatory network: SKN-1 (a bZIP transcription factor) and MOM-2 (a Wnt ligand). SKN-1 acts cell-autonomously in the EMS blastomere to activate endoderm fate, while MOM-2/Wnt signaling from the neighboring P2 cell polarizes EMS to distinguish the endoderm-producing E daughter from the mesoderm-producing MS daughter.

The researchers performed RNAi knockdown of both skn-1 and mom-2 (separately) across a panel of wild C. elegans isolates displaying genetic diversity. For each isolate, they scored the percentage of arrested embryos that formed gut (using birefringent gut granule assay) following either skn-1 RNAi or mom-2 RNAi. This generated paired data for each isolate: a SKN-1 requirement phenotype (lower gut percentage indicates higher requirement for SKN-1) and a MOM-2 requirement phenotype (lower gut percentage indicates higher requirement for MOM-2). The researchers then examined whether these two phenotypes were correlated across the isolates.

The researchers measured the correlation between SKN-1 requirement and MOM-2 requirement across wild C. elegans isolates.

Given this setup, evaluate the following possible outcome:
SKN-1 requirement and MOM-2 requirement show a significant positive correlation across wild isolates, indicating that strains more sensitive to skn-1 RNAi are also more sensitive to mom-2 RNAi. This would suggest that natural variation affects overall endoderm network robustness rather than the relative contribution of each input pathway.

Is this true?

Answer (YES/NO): NO